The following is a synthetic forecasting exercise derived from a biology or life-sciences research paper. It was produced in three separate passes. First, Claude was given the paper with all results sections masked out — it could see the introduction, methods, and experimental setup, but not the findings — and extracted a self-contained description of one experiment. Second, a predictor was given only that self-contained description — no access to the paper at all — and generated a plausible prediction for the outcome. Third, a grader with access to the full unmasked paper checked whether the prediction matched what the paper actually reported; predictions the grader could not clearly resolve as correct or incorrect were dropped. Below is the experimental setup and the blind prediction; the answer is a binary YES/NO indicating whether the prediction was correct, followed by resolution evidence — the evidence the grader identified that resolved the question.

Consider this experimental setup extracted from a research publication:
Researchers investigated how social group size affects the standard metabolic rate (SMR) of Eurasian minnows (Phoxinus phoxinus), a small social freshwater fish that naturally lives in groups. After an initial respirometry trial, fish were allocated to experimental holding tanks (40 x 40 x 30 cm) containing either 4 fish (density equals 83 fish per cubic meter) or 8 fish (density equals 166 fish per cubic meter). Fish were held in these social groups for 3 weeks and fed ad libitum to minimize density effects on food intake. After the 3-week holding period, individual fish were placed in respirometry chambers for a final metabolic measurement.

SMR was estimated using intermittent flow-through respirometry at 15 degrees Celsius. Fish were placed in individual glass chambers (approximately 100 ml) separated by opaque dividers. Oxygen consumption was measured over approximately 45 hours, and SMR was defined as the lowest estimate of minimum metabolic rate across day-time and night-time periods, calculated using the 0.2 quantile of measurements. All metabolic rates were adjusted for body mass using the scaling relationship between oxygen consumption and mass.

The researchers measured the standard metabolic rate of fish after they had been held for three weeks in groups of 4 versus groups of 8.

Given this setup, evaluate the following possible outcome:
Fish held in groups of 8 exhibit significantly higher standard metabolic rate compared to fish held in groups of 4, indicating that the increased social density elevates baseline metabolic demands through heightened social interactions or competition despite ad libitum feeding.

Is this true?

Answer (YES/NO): NO